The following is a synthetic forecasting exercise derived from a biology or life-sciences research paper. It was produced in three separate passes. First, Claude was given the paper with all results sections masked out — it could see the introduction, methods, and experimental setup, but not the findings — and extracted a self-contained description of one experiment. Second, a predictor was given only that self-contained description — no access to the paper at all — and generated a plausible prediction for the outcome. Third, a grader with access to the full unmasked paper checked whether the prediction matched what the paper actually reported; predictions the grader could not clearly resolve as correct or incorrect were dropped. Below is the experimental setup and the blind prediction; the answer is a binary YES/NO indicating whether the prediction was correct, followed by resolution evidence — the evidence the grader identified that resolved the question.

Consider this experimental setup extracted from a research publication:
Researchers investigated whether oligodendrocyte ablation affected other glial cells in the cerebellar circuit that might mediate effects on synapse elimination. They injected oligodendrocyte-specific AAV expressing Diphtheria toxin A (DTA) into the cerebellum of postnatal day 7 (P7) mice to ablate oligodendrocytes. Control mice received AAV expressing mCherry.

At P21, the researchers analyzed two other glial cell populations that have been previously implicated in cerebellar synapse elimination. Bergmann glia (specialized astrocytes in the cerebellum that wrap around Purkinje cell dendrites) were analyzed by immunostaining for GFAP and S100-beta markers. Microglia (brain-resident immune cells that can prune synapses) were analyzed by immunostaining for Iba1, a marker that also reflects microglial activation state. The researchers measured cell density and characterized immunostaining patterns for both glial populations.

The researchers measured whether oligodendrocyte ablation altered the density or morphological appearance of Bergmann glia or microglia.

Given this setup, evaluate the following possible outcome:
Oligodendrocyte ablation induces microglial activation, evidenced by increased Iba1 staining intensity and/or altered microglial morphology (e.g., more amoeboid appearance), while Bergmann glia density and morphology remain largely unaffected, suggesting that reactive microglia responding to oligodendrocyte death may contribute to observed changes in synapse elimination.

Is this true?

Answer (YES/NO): NO